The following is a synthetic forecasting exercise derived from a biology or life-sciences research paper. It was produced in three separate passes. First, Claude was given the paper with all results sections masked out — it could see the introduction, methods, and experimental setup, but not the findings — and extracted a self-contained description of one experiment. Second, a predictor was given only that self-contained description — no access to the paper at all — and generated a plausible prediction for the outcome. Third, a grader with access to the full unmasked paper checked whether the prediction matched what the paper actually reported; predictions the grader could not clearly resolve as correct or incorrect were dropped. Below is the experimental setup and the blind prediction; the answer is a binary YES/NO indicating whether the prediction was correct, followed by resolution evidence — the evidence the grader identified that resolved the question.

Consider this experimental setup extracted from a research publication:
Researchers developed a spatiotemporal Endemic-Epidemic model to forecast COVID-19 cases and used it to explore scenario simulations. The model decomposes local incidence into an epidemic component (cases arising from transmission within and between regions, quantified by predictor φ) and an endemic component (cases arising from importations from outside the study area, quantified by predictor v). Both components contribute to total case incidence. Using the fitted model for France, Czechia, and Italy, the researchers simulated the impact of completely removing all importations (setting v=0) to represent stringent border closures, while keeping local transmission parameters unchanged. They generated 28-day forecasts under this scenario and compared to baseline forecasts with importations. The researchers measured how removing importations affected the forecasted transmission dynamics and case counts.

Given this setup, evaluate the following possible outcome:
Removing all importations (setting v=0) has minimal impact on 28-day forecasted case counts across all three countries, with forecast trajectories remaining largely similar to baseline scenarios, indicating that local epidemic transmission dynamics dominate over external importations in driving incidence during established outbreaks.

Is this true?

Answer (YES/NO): YES